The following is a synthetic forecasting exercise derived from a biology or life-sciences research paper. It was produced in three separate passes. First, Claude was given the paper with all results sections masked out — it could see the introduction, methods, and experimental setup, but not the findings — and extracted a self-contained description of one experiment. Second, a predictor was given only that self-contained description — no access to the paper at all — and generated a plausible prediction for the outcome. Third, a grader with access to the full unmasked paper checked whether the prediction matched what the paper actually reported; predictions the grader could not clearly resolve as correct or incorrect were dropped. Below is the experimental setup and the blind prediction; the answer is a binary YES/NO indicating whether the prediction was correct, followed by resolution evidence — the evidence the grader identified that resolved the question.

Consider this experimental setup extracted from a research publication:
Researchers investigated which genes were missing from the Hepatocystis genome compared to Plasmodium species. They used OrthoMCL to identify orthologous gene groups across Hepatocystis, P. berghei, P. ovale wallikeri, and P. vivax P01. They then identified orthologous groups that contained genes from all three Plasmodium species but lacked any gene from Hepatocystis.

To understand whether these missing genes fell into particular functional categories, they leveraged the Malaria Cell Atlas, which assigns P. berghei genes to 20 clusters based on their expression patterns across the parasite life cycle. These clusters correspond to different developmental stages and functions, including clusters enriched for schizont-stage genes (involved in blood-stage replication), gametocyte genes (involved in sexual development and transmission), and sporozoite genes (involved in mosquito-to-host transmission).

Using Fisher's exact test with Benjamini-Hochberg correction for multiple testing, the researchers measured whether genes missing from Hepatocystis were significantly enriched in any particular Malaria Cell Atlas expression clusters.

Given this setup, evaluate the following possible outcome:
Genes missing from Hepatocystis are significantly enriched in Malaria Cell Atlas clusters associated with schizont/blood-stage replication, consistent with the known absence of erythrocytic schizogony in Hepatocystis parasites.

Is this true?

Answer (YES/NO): YES